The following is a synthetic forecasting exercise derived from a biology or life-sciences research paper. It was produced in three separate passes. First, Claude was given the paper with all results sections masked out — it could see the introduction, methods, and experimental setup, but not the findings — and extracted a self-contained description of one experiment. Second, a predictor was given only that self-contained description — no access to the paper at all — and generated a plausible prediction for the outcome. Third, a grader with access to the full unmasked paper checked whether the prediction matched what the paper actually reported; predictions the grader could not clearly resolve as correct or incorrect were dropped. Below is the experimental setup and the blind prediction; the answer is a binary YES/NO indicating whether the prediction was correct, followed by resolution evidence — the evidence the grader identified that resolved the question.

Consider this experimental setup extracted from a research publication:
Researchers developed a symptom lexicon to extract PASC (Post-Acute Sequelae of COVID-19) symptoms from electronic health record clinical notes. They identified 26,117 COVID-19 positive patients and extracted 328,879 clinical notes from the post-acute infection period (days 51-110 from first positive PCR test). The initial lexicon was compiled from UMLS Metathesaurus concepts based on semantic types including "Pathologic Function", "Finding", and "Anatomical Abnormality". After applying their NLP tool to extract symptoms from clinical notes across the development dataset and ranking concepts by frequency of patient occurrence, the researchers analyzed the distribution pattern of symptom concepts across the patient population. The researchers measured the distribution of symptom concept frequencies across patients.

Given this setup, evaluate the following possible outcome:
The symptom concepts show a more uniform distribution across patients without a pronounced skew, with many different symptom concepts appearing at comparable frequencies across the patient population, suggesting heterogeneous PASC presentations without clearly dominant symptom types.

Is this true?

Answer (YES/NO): NO